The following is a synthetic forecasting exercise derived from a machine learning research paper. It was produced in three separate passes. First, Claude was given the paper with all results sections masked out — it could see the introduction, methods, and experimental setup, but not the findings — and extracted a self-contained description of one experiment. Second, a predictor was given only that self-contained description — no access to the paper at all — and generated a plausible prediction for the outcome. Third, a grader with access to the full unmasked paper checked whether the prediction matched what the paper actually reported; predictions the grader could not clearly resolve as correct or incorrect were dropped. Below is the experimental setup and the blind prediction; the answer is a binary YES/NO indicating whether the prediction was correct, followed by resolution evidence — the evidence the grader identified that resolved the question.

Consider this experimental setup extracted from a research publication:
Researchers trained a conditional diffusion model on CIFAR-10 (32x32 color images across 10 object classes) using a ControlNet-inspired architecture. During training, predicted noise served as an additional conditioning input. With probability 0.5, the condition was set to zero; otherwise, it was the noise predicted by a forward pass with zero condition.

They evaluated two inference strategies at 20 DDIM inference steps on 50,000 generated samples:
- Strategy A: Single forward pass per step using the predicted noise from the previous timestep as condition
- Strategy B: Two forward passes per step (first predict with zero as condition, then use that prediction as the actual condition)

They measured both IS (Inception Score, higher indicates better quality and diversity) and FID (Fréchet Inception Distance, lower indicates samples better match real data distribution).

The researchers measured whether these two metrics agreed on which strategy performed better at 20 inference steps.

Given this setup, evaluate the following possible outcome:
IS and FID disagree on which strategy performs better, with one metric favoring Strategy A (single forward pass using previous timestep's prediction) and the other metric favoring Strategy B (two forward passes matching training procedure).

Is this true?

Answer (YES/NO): NO